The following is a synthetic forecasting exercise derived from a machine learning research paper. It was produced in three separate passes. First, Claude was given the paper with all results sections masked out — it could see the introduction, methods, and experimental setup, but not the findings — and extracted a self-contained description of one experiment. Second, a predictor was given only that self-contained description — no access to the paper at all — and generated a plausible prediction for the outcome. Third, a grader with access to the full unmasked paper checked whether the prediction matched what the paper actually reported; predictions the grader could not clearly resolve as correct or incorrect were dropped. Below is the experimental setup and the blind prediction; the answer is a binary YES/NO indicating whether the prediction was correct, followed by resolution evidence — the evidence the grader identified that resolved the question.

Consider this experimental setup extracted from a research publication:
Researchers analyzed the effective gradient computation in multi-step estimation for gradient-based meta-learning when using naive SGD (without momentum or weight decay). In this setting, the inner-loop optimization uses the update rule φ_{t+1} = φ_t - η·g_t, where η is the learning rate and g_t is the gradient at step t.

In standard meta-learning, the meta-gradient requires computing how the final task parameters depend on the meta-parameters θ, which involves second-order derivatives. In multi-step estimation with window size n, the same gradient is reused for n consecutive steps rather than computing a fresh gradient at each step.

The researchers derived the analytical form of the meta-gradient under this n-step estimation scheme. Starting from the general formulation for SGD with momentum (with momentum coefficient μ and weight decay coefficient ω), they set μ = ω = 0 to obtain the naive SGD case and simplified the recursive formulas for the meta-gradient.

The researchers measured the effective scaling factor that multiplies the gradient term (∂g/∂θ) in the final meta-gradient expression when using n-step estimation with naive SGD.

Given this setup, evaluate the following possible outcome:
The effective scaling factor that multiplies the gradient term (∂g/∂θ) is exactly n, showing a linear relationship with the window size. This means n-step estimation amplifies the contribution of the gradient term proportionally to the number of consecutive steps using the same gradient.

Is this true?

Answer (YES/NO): YES